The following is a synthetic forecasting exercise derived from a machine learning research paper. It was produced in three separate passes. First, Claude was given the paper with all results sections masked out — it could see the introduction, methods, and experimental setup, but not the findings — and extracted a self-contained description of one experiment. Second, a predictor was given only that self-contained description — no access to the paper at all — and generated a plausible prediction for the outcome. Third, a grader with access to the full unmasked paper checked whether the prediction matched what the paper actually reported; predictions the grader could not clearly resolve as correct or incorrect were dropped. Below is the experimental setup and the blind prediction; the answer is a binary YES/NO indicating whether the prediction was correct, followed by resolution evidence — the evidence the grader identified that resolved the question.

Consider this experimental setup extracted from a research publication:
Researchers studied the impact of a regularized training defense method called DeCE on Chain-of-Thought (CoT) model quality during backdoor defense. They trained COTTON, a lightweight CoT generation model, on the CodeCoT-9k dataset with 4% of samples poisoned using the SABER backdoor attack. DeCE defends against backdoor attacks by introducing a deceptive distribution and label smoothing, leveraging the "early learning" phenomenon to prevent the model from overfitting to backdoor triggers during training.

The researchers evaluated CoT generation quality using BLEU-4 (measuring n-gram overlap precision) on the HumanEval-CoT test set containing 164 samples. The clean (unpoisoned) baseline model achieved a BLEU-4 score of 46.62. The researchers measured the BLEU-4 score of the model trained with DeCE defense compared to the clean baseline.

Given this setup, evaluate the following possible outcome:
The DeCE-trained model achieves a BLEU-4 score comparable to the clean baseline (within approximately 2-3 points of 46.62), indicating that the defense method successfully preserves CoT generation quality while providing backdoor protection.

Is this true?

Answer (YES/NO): NO